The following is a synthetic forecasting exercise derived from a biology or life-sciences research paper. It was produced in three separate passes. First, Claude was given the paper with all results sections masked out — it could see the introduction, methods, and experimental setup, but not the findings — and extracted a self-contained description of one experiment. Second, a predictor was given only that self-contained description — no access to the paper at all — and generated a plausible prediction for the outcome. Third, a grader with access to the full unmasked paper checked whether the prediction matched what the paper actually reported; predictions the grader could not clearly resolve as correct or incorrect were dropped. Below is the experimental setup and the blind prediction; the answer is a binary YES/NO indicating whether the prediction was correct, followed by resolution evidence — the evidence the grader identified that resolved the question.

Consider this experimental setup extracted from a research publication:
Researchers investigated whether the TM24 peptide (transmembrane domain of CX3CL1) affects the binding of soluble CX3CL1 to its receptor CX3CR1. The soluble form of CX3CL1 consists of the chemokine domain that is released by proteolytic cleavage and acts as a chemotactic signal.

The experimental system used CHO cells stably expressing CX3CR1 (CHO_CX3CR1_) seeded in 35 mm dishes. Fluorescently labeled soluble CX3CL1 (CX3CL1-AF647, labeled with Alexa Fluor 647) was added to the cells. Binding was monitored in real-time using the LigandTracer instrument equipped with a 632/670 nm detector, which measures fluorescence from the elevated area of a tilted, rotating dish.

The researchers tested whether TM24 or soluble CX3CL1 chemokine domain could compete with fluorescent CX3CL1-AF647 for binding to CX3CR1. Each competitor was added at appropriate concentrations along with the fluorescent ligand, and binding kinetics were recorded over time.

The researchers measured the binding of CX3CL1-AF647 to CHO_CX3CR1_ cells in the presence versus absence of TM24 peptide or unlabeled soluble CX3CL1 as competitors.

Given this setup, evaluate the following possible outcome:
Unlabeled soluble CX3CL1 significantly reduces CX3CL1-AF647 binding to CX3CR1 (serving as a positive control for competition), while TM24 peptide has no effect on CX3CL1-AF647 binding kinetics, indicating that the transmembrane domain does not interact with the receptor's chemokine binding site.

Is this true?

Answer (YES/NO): NO